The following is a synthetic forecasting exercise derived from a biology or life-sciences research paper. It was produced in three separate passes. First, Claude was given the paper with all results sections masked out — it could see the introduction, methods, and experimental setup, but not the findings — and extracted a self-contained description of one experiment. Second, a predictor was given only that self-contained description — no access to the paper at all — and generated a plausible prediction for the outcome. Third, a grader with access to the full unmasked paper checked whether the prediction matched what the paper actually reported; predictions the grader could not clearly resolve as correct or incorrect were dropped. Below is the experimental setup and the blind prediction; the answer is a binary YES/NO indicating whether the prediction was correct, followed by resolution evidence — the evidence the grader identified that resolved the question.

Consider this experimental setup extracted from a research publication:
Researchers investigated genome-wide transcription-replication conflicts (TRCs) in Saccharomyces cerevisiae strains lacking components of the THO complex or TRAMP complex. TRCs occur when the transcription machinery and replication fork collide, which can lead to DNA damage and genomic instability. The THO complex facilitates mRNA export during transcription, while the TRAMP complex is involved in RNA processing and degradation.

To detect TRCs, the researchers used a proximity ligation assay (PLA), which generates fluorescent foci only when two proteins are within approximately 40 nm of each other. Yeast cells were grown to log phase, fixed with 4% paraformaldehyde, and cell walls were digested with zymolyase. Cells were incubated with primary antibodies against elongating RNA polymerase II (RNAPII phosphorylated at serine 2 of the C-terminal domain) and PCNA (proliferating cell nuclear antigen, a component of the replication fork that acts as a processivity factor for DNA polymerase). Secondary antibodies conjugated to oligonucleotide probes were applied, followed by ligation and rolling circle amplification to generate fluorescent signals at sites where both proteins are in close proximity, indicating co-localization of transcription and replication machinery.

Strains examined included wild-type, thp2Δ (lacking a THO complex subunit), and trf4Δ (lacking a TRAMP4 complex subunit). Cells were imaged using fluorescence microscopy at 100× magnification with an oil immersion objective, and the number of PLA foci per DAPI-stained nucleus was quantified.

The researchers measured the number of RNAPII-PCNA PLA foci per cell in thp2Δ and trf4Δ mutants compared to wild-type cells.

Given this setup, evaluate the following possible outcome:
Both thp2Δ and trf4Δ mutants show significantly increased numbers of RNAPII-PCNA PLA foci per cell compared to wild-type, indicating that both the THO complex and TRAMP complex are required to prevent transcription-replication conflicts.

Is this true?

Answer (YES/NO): YES